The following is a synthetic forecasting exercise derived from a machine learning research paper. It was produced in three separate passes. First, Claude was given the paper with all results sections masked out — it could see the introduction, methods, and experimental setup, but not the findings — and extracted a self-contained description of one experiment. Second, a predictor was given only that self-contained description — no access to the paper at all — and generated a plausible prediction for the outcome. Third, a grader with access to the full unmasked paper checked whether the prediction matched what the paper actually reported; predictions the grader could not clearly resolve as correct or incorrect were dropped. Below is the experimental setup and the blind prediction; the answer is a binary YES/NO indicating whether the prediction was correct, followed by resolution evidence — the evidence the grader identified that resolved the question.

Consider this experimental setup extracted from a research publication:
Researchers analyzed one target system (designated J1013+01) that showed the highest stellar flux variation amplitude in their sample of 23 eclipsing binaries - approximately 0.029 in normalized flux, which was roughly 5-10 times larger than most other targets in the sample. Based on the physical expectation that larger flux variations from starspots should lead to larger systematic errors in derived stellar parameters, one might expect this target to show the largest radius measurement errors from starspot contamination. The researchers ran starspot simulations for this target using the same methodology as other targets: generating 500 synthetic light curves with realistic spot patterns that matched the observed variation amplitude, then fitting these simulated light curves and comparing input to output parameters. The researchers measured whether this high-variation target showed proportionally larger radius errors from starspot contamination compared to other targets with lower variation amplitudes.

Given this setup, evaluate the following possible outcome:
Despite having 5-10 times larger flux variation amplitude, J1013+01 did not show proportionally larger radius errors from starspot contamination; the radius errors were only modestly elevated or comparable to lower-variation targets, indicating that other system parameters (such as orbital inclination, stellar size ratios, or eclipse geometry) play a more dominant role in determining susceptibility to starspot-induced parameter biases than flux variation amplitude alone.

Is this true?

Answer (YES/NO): YES